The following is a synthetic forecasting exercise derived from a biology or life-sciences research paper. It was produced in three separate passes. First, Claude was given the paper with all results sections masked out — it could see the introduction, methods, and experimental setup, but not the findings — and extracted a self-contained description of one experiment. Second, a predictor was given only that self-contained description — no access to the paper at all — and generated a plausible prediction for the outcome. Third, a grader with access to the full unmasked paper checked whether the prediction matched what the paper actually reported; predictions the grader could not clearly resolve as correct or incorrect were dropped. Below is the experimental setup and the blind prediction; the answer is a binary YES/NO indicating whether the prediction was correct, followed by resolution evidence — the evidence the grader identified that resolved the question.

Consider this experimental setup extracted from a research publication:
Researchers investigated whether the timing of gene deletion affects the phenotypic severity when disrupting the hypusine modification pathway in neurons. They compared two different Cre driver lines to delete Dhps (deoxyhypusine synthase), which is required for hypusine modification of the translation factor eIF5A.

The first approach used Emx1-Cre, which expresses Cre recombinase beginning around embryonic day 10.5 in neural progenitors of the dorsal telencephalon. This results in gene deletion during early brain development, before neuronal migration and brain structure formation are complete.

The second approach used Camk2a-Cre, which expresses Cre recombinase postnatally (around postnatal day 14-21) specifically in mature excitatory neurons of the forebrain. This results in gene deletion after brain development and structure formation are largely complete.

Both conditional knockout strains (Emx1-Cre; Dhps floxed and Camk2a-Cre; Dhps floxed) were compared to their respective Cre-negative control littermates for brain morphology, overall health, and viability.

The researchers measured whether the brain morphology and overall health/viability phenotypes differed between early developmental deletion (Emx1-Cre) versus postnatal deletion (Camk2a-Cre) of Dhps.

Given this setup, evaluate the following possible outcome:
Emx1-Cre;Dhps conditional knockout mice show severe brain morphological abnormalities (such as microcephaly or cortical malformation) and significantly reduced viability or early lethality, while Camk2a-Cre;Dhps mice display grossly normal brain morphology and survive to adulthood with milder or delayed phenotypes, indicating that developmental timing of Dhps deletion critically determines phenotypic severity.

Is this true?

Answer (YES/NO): YES